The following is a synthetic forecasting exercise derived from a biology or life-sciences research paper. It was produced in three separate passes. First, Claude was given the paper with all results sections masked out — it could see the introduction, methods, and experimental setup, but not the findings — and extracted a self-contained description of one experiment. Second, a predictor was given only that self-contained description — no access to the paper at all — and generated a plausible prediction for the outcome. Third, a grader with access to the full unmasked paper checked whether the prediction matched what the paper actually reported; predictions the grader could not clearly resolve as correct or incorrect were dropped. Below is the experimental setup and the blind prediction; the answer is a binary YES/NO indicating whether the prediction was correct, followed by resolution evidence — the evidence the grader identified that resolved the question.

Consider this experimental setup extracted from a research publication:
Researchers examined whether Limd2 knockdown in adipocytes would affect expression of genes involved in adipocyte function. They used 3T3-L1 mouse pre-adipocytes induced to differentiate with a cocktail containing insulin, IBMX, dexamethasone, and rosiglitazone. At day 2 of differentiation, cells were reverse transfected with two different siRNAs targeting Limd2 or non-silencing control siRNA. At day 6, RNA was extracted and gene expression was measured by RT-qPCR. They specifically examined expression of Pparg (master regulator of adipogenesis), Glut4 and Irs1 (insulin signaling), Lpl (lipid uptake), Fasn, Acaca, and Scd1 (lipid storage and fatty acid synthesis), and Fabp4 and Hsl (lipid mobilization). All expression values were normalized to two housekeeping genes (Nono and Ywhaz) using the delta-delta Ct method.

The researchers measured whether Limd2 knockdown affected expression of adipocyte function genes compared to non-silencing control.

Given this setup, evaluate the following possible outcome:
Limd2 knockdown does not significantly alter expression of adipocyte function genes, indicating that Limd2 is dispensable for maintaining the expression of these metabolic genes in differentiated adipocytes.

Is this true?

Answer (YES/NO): NO